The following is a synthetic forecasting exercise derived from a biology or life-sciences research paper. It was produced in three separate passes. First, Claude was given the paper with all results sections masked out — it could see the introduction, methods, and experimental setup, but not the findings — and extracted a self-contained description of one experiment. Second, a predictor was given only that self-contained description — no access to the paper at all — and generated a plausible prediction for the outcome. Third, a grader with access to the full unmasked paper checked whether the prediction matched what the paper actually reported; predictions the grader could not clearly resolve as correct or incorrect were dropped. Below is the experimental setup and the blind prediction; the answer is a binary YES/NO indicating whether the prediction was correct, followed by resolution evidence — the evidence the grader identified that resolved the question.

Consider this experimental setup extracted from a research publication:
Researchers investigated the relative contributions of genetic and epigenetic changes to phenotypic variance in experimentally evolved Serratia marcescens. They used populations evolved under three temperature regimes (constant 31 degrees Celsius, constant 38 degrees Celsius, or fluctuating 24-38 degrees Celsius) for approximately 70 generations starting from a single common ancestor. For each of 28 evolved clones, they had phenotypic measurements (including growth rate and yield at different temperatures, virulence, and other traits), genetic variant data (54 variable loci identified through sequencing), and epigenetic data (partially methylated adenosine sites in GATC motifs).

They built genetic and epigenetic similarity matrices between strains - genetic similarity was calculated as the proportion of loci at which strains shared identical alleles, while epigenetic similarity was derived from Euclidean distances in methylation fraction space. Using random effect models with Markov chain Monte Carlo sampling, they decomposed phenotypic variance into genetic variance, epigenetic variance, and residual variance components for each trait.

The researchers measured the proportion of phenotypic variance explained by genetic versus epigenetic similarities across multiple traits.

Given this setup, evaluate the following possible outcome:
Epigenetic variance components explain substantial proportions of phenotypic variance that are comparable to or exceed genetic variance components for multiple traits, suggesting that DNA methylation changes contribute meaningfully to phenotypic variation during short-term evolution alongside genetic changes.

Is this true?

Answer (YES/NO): YES